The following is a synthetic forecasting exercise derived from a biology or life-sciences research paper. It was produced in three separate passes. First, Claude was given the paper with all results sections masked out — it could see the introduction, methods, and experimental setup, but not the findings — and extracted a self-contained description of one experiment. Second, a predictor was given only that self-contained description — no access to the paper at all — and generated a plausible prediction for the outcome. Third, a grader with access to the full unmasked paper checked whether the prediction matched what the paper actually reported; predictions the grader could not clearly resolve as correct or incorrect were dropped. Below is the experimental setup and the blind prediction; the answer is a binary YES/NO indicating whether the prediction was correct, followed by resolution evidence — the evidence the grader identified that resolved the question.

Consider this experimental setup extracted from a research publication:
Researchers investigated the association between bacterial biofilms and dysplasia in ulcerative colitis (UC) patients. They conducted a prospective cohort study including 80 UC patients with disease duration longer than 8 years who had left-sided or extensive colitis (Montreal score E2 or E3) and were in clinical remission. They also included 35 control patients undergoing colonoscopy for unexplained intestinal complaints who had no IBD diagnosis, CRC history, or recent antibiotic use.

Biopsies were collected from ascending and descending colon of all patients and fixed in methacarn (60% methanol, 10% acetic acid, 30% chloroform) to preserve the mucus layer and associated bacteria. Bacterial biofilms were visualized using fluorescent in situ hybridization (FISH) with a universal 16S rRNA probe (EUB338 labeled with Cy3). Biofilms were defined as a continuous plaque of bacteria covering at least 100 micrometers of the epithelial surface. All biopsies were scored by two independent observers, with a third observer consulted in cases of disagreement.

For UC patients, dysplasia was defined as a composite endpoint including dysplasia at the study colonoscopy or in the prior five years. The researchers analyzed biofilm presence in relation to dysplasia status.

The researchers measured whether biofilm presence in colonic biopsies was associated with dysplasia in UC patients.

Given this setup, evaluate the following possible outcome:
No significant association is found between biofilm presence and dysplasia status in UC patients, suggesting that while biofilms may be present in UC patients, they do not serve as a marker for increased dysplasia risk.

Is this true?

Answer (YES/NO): YES